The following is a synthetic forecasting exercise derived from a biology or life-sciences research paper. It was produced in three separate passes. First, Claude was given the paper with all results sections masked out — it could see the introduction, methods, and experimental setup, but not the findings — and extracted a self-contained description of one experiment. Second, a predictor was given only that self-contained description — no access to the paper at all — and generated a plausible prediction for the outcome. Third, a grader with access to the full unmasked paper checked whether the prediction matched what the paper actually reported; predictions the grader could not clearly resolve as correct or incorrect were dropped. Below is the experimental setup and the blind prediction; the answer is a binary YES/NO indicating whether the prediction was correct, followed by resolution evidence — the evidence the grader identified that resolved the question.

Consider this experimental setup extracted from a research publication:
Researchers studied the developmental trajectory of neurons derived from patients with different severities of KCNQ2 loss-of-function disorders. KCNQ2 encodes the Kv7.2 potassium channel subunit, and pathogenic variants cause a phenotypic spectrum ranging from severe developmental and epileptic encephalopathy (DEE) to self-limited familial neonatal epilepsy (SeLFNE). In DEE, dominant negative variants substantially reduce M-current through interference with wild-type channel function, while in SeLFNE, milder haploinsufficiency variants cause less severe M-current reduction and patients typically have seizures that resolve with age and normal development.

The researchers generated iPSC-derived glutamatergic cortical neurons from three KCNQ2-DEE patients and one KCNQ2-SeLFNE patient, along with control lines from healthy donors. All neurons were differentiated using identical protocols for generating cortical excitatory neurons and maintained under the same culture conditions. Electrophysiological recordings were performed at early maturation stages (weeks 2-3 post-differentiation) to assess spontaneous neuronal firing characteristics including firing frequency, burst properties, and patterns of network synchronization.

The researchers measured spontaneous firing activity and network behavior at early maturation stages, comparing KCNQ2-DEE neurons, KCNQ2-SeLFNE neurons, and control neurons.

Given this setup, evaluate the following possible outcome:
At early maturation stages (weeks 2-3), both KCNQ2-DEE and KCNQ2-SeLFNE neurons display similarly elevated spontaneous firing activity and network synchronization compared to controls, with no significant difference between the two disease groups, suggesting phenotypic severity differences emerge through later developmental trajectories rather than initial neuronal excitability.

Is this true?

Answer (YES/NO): NO